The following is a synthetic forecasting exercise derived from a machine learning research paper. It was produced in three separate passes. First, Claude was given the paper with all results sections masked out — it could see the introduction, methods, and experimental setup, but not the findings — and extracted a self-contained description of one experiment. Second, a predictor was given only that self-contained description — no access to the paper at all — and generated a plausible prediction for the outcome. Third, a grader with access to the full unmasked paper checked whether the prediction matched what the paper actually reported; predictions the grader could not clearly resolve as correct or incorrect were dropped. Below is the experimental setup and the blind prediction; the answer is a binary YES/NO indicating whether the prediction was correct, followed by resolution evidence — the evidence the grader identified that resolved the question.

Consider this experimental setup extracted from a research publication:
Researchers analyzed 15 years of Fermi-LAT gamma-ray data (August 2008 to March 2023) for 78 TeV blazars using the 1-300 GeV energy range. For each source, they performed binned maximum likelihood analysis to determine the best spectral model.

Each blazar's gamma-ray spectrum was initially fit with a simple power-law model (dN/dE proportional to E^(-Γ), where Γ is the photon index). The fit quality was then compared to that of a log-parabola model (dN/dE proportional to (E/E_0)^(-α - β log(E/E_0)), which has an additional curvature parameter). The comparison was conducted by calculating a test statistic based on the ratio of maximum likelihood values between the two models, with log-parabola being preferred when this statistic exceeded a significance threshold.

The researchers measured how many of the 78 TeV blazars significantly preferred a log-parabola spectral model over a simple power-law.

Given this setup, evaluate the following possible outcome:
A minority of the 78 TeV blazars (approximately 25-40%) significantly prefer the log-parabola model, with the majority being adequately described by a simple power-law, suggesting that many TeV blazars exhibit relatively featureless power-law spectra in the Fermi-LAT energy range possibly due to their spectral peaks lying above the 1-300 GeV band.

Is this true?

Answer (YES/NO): NO